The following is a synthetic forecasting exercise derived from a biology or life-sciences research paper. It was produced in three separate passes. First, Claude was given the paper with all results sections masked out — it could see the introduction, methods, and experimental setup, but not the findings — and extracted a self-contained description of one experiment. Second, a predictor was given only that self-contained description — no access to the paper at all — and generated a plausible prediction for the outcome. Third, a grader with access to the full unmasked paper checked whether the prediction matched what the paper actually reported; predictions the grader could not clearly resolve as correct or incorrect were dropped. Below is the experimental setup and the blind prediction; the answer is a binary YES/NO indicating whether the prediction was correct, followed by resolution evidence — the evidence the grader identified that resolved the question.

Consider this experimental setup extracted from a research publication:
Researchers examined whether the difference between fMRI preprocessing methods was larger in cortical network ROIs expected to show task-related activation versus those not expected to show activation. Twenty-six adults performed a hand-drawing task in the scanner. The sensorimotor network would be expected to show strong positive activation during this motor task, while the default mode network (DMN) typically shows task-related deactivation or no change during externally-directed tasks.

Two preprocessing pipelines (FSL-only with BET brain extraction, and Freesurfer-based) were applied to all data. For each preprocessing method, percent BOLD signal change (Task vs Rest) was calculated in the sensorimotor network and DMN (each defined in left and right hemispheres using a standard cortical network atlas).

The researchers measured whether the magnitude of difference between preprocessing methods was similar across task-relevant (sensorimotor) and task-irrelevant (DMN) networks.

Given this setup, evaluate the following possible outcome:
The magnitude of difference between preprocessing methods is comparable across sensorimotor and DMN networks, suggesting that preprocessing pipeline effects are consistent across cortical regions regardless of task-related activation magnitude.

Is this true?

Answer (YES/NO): YES